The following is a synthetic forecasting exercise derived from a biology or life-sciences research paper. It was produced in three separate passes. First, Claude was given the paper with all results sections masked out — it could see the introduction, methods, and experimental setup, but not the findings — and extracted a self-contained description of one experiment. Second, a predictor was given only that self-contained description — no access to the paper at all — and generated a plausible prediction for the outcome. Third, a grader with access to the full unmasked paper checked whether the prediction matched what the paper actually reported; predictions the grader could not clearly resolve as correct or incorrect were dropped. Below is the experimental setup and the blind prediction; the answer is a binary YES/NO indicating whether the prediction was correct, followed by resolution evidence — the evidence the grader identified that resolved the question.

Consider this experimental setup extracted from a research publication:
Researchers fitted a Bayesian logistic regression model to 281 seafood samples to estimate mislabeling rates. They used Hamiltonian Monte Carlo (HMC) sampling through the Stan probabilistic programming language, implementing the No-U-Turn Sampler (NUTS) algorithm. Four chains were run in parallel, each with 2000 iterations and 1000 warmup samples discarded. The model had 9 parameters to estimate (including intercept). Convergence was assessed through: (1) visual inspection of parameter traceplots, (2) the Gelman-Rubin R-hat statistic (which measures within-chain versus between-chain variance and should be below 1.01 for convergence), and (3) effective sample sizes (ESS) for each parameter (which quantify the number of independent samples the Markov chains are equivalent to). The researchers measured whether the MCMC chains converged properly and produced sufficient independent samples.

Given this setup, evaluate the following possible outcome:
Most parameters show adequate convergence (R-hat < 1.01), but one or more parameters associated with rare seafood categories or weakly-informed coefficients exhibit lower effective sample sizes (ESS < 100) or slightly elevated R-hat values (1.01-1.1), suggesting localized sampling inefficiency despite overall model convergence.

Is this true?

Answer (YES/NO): NO